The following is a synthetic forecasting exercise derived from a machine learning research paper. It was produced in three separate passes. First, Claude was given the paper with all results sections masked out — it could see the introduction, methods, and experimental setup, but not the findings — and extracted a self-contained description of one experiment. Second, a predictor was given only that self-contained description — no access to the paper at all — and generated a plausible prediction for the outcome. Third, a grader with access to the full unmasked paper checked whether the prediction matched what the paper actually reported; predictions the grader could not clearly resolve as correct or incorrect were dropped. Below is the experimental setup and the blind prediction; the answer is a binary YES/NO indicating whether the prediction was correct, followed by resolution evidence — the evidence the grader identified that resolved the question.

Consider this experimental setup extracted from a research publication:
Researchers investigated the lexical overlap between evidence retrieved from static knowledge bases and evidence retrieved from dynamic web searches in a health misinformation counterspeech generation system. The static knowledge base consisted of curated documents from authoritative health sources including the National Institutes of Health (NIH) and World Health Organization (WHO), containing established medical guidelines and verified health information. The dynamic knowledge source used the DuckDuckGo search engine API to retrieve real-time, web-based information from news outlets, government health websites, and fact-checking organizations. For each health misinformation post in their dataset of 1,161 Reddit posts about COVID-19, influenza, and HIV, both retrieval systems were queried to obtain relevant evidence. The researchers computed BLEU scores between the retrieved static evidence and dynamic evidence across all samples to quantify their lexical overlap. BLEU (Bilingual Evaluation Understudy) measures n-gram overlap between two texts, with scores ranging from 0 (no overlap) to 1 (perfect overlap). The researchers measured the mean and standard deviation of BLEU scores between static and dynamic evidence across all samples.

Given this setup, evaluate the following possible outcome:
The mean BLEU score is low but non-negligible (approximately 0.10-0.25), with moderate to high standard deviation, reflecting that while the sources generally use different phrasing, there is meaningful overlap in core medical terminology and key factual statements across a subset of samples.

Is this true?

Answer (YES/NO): NO